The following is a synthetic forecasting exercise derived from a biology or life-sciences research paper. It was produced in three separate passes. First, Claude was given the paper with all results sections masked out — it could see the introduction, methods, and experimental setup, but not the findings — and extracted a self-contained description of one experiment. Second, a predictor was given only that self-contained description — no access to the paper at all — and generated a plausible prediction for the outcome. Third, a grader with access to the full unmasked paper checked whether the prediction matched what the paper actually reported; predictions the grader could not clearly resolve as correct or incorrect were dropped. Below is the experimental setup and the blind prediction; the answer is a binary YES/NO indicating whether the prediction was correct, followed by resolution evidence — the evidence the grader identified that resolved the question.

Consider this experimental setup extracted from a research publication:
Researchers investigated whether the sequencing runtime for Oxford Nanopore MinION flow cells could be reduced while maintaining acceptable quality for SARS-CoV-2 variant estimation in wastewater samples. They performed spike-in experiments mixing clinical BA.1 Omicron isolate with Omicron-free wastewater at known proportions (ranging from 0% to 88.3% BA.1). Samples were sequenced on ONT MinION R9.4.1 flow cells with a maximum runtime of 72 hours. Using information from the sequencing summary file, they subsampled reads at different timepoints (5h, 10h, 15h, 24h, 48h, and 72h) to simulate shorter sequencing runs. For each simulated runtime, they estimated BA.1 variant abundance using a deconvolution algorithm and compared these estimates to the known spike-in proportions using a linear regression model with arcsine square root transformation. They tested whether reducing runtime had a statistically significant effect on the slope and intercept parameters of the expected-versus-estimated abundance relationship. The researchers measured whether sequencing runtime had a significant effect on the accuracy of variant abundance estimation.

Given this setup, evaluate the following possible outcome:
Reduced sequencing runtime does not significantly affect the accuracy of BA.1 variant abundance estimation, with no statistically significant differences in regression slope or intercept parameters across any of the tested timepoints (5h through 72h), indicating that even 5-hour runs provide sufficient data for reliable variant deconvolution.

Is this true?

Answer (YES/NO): YES